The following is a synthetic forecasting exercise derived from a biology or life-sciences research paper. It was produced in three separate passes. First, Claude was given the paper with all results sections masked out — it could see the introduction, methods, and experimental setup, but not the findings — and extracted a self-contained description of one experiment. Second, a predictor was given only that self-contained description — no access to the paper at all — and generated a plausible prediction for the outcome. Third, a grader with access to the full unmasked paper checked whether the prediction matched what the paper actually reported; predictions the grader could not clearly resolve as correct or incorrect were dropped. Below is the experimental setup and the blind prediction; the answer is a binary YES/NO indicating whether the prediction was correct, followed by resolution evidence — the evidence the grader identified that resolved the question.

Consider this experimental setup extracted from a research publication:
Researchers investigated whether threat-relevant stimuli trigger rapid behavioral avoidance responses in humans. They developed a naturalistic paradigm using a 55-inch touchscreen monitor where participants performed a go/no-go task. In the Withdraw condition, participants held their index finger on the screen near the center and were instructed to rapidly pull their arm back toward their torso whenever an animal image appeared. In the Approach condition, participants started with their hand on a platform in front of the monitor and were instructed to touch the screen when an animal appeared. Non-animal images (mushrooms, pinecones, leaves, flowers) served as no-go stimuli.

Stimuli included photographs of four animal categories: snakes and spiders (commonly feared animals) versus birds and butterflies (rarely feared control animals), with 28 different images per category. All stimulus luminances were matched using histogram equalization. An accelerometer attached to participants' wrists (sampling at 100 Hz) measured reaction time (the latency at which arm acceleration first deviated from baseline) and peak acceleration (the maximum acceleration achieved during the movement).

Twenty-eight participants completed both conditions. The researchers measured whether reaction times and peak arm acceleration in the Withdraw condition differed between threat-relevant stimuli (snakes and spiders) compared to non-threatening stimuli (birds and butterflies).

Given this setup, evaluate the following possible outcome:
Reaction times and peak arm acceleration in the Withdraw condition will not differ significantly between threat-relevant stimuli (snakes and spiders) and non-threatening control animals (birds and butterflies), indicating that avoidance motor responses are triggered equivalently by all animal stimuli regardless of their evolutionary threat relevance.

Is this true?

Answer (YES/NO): NO